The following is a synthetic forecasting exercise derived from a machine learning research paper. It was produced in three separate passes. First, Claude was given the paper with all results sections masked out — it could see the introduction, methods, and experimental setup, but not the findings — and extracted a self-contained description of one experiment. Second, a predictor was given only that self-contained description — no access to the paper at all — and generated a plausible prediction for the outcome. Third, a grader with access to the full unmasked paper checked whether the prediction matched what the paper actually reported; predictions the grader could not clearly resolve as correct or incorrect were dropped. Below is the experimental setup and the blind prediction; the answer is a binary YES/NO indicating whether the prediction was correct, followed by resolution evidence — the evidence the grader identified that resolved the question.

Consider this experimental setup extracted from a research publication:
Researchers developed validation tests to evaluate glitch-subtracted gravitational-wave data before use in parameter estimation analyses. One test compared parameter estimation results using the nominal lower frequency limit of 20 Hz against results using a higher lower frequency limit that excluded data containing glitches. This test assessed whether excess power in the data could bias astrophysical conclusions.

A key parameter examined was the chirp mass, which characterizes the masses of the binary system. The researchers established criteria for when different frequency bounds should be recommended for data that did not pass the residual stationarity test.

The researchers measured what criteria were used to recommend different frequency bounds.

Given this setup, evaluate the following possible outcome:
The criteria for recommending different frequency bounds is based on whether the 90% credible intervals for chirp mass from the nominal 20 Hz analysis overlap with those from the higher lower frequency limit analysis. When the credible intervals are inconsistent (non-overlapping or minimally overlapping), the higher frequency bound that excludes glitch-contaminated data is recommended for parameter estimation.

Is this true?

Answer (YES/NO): NO